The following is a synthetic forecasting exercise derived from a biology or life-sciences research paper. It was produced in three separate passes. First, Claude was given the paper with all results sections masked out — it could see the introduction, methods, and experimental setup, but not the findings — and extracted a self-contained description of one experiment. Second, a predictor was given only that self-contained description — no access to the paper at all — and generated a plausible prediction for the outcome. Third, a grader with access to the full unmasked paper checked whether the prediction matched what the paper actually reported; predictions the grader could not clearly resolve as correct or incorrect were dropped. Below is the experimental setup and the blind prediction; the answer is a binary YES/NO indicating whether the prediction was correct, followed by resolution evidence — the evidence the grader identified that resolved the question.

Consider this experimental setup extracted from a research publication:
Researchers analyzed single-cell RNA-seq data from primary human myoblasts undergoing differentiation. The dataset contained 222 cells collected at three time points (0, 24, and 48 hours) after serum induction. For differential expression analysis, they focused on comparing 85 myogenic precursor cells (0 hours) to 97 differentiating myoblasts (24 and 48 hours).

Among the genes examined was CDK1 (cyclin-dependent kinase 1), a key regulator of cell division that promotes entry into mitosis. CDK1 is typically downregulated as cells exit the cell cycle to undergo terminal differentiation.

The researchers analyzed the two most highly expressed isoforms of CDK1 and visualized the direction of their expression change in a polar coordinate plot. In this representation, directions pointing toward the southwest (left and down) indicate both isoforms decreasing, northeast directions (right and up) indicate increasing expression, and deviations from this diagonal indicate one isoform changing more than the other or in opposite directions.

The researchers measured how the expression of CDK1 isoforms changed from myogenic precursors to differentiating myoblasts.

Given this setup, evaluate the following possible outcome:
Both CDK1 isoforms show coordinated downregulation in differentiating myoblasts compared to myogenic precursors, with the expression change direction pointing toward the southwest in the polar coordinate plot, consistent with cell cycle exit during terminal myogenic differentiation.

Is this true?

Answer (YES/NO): YES